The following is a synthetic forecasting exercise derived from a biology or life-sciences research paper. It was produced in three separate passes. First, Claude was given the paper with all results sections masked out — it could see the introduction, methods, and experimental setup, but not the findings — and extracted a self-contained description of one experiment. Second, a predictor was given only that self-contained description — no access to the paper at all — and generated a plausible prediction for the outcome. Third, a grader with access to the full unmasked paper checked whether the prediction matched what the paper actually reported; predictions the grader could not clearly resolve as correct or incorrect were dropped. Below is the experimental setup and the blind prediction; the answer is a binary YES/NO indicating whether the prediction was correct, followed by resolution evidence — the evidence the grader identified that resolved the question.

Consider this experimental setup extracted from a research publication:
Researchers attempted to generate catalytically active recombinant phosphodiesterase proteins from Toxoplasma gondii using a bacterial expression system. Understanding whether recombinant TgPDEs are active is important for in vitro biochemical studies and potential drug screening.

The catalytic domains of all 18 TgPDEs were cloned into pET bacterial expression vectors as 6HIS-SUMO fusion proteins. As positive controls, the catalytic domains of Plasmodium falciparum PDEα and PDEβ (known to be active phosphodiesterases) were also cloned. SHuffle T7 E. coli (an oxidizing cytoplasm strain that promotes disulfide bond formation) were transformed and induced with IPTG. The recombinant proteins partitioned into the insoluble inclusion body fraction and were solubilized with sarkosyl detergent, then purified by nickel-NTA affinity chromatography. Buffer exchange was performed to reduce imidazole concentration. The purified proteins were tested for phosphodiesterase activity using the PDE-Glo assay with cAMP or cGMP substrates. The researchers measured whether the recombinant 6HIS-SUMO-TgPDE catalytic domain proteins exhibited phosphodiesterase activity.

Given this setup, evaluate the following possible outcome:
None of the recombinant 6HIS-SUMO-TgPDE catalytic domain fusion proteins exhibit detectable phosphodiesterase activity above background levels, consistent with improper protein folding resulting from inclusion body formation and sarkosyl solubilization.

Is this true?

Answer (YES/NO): YES